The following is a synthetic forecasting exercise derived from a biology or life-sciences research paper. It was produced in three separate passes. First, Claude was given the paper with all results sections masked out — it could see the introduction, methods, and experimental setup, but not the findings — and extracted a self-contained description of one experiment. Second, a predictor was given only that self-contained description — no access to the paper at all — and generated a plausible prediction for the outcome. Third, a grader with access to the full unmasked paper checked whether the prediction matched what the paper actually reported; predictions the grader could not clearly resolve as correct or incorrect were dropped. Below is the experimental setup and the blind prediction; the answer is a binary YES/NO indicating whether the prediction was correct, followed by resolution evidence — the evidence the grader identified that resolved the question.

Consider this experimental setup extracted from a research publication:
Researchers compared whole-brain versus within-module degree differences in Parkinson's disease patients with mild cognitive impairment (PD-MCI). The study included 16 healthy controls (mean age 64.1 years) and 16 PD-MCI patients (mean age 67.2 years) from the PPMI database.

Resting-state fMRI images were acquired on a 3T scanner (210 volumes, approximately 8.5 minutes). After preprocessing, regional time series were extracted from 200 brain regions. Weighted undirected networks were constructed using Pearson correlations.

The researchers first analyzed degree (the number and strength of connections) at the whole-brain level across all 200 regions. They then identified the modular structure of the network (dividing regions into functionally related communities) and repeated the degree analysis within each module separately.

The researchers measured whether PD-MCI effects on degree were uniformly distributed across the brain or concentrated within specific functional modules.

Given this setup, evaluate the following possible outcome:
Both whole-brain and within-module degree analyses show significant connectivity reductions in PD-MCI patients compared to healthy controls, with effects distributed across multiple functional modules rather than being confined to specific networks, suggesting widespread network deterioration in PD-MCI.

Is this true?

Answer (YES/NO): NO